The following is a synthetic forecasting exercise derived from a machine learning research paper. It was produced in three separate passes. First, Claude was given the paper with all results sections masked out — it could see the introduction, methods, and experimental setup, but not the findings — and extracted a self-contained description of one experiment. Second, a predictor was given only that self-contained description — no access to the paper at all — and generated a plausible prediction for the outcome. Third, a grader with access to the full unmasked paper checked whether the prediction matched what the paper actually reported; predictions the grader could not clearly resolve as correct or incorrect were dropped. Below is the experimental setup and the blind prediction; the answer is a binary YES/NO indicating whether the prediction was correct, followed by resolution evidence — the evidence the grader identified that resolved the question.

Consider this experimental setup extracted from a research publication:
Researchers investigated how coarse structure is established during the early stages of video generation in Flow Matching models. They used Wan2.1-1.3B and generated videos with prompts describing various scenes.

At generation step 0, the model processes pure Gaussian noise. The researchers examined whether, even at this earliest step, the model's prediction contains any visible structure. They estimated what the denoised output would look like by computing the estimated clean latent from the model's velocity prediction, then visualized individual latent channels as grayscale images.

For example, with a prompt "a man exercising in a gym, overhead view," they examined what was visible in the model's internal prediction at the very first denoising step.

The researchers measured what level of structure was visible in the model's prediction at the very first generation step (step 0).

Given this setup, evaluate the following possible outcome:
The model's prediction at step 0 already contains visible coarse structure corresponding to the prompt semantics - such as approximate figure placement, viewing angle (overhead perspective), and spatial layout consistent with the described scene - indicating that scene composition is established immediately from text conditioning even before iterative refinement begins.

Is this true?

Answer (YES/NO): YES